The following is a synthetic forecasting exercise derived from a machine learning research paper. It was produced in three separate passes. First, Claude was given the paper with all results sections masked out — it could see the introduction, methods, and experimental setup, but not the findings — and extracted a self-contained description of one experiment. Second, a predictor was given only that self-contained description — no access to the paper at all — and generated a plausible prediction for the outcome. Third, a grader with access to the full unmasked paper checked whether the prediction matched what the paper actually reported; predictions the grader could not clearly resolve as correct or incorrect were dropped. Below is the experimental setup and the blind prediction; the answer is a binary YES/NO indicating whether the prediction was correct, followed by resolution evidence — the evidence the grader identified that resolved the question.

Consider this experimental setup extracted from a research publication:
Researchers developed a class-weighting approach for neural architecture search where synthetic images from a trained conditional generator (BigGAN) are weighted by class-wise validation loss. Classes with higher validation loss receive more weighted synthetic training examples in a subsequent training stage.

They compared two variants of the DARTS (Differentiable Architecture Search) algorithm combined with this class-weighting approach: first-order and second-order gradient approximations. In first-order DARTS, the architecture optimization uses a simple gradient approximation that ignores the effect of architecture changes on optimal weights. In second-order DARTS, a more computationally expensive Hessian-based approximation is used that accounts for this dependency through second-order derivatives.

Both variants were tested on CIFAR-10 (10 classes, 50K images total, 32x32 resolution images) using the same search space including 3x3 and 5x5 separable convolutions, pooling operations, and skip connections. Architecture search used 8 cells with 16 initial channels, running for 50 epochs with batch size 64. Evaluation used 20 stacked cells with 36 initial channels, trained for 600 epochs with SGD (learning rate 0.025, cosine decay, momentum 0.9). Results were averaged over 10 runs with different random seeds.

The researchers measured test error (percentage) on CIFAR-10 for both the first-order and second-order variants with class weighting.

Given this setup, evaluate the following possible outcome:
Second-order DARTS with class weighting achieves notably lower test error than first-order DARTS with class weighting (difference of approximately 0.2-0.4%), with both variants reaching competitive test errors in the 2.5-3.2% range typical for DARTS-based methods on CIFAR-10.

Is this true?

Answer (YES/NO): NO